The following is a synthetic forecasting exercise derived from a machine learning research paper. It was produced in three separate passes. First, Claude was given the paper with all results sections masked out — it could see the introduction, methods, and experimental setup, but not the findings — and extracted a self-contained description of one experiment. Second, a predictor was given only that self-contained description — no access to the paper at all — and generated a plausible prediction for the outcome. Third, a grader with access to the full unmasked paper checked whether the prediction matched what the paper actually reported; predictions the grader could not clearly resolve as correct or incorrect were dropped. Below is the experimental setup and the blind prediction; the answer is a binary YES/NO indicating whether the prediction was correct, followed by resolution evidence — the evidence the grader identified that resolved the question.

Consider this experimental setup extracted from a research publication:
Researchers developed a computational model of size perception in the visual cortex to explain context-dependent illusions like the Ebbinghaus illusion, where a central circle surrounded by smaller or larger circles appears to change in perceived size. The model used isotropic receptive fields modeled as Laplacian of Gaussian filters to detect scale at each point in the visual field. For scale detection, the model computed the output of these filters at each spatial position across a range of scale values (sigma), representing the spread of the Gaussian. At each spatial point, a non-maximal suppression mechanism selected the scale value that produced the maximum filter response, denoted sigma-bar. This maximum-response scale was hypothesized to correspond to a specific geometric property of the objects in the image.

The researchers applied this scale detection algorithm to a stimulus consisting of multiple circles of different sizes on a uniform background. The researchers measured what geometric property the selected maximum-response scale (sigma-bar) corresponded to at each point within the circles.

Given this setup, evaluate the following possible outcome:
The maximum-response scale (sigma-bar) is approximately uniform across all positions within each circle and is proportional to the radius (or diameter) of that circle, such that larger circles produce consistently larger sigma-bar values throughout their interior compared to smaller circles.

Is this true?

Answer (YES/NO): NO